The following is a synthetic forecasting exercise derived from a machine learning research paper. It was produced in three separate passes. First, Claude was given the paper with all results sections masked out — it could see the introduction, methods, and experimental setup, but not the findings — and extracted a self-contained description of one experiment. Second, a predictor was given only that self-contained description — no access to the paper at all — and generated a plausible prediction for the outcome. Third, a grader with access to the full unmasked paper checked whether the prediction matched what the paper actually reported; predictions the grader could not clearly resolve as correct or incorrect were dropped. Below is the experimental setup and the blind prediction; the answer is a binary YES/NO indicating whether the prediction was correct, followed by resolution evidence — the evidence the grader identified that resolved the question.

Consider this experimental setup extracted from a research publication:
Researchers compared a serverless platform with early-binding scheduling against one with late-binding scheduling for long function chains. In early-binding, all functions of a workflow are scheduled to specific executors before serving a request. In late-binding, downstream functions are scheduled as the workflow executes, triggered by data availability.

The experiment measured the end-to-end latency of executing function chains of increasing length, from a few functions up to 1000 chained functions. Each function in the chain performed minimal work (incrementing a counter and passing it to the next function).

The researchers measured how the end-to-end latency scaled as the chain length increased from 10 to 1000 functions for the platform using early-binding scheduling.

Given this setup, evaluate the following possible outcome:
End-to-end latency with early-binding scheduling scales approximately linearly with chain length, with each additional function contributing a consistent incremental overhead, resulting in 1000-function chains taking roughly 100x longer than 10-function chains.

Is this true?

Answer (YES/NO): NO